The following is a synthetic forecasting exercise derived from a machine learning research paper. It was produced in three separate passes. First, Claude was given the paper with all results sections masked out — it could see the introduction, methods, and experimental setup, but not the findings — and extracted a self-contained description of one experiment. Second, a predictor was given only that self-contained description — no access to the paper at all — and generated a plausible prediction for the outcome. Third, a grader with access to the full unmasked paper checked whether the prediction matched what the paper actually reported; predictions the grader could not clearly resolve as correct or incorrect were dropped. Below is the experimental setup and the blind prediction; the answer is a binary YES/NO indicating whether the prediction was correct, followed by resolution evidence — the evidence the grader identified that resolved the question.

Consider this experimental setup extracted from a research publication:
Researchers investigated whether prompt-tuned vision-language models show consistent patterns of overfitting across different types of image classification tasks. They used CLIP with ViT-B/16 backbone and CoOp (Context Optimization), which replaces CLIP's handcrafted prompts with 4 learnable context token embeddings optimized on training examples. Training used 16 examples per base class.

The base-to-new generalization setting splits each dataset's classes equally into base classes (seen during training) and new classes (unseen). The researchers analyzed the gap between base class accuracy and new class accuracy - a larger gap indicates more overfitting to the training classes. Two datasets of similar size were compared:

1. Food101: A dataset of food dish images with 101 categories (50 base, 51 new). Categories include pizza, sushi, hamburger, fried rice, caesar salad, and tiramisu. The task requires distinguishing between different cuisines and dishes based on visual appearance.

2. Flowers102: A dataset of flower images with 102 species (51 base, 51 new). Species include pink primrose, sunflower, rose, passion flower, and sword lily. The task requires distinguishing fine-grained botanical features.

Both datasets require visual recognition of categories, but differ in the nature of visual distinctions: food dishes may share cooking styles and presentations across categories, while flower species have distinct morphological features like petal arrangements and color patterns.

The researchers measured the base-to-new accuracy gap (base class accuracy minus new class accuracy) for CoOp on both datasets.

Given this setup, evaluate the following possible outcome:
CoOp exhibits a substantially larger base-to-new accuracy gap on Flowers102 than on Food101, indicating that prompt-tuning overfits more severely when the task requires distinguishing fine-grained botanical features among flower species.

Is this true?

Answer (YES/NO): YES